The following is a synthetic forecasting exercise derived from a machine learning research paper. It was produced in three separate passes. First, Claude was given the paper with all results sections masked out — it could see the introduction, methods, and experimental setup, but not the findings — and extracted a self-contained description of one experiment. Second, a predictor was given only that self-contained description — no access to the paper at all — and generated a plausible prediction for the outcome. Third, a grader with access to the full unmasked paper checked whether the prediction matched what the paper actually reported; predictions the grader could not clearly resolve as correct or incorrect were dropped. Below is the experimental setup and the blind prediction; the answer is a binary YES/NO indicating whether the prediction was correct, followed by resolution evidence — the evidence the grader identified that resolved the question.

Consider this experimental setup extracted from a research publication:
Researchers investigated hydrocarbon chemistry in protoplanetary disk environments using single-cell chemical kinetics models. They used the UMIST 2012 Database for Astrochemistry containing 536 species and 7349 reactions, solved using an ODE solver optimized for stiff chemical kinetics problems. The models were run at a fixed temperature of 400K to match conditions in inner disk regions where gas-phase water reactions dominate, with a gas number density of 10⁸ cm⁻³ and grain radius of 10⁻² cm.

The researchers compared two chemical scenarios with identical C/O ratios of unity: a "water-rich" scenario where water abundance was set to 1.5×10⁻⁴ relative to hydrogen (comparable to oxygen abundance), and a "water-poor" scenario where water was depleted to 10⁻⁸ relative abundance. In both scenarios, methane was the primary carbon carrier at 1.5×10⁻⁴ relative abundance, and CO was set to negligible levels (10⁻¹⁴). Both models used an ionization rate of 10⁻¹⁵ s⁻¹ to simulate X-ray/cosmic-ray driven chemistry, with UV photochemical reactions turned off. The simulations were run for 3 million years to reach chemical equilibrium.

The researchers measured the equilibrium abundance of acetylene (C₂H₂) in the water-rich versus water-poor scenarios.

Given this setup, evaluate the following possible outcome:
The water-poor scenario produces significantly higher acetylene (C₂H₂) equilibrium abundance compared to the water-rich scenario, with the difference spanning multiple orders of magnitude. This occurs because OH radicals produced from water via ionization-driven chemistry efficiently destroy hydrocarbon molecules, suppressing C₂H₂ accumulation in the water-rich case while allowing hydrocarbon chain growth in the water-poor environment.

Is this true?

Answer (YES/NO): NO